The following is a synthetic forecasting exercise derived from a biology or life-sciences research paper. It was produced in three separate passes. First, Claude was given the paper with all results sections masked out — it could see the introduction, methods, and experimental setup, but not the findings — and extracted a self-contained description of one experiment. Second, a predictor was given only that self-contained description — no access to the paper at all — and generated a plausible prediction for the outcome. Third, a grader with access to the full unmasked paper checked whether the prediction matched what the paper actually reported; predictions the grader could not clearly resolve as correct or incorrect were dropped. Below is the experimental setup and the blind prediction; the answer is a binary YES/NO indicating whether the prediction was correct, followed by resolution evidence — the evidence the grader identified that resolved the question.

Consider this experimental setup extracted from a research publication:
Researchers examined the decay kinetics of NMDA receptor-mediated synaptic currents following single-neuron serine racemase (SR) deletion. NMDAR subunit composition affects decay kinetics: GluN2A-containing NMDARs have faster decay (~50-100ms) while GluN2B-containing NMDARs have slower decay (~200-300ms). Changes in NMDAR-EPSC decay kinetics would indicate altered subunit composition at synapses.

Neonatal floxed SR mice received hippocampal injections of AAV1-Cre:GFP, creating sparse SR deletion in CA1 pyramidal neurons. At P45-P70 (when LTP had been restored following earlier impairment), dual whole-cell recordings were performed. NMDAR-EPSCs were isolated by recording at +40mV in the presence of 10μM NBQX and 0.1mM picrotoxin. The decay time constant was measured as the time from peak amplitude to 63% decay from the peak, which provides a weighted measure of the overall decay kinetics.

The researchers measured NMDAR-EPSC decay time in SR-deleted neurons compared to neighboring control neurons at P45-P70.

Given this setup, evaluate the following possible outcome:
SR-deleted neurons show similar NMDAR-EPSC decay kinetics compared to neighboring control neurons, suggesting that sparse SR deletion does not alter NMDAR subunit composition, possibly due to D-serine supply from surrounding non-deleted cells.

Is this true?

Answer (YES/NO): NO